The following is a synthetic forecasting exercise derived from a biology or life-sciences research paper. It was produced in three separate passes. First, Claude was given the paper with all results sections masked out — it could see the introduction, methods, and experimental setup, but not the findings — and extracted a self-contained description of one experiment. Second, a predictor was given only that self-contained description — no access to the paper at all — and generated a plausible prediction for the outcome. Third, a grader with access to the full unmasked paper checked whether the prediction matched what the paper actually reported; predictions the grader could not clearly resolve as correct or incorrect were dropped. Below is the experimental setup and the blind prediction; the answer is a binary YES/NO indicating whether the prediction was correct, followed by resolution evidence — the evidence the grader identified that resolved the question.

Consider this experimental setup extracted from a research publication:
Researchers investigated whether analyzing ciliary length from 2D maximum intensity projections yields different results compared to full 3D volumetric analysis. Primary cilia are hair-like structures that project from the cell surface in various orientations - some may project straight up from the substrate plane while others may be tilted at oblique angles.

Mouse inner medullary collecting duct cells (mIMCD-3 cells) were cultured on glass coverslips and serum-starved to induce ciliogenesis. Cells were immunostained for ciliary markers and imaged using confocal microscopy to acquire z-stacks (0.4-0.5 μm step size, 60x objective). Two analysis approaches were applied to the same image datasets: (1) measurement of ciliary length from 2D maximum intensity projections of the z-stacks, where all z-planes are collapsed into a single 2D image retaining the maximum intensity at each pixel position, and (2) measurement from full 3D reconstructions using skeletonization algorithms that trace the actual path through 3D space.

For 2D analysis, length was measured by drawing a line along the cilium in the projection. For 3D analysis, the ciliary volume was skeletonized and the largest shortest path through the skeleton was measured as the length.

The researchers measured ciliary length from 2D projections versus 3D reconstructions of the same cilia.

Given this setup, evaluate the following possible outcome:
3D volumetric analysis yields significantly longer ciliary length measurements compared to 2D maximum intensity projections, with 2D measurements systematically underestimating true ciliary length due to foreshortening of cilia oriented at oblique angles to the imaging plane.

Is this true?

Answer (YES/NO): YES